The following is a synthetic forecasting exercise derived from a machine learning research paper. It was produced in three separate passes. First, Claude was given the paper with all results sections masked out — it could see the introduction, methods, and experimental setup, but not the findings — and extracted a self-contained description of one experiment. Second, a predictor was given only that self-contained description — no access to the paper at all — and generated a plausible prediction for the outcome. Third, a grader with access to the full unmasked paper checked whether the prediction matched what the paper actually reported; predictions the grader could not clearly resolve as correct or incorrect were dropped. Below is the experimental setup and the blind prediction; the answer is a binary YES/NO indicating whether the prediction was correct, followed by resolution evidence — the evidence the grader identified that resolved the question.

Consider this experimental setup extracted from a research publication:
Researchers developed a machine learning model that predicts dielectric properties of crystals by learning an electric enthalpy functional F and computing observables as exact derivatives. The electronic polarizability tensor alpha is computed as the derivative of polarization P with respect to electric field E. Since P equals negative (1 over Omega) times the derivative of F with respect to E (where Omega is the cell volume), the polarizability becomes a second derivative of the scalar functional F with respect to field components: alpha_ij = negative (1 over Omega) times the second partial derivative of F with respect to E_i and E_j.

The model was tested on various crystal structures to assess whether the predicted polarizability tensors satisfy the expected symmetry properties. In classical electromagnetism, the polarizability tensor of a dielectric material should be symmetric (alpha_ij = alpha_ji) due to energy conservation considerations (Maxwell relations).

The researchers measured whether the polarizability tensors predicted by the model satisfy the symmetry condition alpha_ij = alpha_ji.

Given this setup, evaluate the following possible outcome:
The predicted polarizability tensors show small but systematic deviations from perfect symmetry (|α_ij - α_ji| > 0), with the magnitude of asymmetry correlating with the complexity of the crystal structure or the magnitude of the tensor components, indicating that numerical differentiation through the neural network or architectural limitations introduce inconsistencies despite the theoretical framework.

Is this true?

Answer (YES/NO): NO